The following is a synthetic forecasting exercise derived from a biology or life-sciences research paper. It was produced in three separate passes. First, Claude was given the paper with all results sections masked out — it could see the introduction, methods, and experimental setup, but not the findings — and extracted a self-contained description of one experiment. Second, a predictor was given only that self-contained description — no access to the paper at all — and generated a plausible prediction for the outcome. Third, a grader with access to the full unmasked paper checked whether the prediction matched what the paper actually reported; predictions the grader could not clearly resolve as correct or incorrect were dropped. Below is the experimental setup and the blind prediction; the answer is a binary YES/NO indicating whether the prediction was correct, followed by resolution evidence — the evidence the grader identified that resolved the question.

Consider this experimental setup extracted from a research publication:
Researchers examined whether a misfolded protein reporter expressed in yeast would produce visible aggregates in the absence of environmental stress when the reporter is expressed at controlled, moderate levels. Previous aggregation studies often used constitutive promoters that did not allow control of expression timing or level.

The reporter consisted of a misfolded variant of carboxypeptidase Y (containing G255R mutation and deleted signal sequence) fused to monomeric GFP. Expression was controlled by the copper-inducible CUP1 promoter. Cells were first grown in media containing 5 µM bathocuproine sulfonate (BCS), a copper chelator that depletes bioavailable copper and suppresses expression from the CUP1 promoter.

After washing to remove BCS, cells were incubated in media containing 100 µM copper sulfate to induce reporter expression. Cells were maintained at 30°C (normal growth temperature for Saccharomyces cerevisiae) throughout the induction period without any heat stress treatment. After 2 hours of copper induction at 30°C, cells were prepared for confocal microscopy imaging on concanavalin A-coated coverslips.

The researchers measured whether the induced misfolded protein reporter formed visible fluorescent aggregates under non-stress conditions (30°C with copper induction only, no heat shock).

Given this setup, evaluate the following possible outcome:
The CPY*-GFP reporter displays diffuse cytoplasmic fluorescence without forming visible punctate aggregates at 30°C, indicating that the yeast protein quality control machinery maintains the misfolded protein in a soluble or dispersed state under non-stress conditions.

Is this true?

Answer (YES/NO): NO